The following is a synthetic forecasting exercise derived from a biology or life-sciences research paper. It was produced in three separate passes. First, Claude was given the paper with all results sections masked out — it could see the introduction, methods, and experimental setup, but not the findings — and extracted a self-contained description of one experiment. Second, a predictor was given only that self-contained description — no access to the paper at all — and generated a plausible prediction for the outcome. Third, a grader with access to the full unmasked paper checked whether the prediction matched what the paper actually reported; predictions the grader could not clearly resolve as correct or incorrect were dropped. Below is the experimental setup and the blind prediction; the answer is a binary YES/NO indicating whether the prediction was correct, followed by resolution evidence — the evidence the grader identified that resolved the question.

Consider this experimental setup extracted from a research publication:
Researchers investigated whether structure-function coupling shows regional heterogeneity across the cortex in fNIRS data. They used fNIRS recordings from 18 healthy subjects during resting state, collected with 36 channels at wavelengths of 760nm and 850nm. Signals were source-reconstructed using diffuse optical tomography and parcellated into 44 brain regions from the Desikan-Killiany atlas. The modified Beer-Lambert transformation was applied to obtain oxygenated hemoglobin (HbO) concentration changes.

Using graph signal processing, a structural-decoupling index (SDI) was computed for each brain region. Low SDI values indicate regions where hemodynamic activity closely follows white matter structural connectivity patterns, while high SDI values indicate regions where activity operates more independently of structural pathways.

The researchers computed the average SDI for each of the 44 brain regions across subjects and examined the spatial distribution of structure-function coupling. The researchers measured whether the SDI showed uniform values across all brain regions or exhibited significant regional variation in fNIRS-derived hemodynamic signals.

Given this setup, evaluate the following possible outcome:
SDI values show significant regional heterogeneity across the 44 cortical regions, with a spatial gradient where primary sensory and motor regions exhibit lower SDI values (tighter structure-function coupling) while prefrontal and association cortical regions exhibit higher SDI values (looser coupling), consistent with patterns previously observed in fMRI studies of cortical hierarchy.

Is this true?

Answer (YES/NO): YES